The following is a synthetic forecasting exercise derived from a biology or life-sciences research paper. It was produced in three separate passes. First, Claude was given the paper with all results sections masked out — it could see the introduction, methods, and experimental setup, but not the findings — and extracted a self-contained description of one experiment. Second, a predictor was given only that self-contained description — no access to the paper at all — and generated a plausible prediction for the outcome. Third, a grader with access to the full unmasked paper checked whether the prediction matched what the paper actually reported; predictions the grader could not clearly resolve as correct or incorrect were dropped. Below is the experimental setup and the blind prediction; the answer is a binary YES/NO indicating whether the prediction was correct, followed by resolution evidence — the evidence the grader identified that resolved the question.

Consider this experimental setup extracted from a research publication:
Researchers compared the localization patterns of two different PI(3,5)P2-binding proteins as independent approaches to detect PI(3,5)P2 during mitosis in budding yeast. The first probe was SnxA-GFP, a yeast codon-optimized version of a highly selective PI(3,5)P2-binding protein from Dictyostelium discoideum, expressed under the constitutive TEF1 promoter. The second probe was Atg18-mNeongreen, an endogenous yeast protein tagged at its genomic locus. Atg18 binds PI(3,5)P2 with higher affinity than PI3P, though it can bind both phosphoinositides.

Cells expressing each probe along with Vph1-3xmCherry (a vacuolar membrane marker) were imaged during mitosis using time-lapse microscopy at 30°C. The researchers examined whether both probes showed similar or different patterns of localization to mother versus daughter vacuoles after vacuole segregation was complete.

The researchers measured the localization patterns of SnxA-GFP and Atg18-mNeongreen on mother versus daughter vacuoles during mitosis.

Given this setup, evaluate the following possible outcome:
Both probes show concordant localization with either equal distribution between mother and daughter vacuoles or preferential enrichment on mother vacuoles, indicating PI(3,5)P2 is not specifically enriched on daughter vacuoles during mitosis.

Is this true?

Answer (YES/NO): NO